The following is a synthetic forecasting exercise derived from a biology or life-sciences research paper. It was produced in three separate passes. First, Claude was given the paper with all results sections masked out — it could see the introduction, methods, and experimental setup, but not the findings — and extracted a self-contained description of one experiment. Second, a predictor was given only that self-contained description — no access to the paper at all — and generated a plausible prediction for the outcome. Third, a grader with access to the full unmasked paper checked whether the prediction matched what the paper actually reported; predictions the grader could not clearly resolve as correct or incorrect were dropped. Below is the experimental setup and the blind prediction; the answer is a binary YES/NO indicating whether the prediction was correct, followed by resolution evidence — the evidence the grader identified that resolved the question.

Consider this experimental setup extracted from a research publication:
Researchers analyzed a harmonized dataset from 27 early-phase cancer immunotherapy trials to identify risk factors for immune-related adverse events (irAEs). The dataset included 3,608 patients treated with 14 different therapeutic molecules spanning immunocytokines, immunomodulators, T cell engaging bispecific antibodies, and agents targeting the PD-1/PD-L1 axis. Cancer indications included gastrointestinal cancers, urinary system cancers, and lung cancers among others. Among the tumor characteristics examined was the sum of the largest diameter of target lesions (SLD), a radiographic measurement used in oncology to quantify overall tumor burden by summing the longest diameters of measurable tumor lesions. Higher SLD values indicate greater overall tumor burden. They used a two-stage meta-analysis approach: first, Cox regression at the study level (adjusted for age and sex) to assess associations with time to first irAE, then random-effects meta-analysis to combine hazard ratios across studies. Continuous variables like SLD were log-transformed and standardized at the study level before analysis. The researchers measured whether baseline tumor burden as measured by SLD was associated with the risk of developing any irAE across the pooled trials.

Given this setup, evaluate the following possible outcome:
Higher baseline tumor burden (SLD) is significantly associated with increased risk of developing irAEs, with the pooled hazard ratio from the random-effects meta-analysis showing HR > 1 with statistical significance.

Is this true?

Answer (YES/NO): NO